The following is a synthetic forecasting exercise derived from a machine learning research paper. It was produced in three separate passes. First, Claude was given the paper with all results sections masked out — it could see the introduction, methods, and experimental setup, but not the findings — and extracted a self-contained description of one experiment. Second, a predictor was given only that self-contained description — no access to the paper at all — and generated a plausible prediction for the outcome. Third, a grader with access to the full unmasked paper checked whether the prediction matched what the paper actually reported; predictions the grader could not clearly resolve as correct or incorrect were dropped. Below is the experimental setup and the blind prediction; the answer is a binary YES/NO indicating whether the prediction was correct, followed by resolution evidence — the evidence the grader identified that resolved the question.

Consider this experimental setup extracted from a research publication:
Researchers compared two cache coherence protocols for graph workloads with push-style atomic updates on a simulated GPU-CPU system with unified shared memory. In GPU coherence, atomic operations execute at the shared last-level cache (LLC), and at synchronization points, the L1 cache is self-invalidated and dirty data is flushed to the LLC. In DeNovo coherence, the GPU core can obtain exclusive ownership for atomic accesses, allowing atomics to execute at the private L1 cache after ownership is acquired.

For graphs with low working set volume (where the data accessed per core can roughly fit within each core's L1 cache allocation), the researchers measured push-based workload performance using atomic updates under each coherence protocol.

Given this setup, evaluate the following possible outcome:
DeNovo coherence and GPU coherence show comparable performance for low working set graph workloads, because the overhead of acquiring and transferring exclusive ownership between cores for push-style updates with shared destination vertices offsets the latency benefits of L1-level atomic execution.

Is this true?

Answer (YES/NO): NO